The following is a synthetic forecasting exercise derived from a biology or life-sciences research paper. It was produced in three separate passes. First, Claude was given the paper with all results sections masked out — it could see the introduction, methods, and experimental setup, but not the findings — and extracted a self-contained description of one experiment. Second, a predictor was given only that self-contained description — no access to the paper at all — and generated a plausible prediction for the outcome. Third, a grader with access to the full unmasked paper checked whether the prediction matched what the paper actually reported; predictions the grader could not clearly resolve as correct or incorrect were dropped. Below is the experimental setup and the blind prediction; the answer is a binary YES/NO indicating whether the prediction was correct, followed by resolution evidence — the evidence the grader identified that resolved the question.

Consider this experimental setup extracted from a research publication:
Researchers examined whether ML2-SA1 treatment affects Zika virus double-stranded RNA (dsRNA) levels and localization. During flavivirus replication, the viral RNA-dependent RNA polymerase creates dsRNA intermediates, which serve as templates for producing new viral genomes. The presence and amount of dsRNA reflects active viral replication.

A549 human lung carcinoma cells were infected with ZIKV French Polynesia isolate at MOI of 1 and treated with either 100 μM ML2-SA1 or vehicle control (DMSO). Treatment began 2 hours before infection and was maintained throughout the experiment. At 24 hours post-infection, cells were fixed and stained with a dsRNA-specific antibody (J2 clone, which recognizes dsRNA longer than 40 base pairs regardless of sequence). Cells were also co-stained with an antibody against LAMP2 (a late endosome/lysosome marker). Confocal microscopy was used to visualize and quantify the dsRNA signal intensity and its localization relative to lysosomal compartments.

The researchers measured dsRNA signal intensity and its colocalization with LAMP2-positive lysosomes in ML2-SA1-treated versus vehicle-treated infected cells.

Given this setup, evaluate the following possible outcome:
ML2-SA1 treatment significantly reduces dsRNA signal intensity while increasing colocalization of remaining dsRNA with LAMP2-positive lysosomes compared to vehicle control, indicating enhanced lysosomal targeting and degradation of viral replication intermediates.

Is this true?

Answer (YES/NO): NO